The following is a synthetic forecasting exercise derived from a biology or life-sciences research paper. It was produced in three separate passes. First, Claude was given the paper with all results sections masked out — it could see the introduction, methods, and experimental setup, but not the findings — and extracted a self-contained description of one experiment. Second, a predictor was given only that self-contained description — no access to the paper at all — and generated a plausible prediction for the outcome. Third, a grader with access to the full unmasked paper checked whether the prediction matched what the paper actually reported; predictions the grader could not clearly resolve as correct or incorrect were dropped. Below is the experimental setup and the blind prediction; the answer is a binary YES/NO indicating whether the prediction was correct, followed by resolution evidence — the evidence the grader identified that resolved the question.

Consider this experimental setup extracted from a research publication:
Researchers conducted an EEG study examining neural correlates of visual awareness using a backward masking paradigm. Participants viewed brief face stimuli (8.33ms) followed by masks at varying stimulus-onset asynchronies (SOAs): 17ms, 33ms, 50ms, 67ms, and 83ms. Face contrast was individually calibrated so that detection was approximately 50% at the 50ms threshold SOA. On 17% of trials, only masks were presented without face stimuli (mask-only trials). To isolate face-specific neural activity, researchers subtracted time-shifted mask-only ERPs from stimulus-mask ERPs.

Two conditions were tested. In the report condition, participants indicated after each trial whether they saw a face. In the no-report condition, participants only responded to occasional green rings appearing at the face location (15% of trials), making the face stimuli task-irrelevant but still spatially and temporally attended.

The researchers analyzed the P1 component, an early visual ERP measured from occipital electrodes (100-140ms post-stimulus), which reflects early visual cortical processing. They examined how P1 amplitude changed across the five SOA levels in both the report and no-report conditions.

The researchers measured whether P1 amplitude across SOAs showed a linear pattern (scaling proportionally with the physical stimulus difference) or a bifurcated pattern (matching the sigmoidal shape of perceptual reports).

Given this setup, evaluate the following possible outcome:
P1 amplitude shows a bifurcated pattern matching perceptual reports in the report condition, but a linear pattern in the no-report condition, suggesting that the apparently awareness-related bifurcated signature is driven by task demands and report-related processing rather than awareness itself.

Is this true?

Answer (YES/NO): NO